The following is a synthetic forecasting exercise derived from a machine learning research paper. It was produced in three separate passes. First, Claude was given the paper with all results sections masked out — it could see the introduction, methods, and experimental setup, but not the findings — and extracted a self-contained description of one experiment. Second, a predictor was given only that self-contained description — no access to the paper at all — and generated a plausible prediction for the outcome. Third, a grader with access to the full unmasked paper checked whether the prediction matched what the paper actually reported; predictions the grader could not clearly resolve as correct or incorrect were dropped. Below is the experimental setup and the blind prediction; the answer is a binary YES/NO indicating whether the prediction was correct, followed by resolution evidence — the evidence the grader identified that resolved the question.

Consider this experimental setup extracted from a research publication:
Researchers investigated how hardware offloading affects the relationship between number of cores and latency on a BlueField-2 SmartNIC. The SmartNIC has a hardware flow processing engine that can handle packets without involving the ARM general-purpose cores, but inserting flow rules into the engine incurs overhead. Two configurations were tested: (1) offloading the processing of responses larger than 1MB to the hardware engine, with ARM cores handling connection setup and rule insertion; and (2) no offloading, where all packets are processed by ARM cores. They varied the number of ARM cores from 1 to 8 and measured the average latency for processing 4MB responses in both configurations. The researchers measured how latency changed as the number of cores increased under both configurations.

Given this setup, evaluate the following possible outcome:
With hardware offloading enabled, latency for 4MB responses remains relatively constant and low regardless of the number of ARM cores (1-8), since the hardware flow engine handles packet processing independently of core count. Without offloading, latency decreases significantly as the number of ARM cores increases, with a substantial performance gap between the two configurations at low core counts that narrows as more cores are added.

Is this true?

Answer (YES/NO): NO